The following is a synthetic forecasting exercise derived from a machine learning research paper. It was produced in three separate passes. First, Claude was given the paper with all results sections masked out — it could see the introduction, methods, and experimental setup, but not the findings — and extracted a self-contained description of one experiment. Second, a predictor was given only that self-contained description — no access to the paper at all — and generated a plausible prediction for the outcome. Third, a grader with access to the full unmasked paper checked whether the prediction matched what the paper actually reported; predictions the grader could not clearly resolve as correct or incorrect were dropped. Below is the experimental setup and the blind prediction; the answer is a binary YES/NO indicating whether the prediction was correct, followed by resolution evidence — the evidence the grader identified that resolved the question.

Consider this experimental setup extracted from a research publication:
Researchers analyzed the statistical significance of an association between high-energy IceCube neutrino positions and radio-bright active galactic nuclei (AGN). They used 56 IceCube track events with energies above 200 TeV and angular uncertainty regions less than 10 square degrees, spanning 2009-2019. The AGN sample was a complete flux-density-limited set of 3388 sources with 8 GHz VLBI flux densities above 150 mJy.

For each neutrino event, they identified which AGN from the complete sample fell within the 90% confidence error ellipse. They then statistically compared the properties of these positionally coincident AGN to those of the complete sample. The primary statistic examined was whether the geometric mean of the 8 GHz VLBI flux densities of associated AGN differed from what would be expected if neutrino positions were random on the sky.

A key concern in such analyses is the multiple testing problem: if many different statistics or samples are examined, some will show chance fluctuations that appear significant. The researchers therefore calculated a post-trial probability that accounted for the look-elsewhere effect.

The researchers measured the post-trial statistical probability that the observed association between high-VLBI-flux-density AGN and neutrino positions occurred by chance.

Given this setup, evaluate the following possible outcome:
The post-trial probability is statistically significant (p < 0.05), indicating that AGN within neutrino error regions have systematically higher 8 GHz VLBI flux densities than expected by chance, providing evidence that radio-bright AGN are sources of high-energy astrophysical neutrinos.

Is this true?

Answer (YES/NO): YES